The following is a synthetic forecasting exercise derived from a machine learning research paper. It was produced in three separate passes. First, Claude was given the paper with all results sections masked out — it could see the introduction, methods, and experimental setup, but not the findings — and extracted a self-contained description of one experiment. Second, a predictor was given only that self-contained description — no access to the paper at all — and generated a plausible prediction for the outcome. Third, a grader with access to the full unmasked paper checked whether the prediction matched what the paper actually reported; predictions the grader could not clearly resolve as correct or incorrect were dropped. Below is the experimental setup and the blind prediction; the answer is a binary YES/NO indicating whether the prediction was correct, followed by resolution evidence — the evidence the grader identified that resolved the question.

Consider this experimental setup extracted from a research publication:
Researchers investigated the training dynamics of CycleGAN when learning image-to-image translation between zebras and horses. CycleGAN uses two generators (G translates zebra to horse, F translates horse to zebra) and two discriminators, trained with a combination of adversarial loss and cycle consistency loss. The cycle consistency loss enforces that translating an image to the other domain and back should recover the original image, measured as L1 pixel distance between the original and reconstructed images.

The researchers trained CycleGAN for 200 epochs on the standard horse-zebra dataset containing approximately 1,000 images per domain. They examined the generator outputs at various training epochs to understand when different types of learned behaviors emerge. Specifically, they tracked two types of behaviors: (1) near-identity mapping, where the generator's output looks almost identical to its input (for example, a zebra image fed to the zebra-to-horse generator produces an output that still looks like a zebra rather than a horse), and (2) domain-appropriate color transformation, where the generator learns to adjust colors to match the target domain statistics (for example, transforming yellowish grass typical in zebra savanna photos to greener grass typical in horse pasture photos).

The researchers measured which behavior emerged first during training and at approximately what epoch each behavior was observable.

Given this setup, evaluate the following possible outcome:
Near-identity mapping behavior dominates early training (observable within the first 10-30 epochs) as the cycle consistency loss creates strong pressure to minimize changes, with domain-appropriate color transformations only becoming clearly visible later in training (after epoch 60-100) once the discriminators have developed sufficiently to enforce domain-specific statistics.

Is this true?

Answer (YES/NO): NO